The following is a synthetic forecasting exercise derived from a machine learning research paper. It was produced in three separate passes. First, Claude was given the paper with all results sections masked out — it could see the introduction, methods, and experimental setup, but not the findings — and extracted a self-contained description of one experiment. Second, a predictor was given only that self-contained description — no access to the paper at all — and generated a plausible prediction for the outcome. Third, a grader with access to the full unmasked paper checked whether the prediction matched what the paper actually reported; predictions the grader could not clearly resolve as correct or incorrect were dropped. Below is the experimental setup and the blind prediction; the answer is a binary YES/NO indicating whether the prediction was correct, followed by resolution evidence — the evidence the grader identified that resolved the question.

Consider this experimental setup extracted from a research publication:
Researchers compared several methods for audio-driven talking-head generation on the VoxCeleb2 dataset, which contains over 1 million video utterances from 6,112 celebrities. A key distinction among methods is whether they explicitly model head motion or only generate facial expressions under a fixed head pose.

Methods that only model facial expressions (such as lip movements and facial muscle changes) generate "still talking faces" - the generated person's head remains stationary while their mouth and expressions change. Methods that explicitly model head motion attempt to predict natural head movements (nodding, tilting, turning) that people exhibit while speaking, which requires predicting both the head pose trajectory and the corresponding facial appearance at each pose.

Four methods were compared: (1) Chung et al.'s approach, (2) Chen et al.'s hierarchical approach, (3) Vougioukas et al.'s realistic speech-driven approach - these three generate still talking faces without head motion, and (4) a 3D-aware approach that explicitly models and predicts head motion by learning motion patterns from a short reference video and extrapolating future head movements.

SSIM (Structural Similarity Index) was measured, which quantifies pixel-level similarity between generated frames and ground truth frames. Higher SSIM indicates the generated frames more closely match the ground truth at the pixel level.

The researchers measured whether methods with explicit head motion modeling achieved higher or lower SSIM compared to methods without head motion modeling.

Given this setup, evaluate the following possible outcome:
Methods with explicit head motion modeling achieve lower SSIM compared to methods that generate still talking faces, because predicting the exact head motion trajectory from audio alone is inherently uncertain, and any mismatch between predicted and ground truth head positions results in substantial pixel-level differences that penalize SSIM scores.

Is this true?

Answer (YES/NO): YES